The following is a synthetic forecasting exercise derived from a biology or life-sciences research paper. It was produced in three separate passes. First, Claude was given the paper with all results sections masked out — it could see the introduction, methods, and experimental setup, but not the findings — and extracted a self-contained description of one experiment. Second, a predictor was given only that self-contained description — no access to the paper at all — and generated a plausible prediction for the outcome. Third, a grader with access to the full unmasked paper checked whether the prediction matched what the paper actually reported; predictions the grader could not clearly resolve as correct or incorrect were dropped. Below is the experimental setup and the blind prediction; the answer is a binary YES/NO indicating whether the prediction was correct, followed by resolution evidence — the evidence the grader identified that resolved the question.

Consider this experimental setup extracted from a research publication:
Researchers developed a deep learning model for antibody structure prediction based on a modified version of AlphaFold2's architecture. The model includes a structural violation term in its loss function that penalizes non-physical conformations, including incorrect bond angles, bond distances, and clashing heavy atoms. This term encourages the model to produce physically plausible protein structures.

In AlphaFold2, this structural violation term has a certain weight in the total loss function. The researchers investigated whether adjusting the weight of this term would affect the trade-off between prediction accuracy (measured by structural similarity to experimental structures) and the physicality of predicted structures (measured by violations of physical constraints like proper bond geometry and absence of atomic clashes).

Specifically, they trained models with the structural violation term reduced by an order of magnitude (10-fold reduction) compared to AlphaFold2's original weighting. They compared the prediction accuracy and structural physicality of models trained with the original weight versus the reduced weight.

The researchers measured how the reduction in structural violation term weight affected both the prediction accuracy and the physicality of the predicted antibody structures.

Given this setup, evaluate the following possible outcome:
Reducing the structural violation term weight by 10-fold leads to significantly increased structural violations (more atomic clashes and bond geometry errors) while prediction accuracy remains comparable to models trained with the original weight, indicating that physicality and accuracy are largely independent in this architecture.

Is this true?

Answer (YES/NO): NO